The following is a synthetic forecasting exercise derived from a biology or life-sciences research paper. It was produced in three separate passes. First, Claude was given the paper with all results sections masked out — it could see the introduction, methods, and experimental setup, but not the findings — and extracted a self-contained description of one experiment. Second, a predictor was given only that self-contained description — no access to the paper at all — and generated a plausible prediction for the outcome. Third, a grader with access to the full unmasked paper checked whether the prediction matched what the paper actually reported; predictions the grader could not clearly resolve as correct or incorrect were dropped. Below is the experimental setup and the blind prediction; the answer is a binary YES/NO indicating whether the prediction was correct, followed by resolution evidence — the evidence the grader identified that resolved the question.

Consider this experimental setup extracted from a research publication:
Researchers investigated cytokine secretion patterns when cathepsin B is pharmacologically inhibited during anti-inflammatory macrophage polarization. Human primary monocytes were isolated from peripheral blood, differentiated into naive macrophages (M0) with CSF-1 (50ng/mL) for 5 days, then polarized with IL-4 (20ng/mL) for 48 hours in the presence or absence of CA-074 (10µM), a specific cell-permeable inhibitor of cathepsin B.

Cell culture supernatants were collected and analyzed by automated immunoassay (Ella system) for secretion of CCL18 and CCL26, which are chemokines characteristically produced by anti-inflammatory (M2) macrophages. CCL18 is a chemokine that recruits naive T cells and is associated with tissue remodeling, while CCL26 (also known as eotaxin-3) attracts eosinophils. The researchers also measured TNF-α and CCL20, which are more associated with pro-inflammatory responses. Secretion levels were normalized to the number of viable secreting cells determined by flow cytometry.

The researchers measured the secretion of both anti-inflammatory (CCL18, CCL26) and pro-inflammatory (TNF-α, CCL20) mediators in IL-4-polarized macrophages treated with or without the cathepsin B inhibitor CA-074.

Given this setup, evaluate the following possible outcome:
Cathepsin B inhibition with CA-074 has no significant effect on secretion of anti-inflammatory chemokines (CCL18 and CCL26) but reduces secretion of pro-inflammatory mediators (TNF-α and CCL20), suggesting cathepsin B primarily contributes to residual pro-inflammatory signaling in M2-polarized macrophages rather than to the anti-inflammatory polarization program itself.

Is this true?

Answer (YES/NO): NO